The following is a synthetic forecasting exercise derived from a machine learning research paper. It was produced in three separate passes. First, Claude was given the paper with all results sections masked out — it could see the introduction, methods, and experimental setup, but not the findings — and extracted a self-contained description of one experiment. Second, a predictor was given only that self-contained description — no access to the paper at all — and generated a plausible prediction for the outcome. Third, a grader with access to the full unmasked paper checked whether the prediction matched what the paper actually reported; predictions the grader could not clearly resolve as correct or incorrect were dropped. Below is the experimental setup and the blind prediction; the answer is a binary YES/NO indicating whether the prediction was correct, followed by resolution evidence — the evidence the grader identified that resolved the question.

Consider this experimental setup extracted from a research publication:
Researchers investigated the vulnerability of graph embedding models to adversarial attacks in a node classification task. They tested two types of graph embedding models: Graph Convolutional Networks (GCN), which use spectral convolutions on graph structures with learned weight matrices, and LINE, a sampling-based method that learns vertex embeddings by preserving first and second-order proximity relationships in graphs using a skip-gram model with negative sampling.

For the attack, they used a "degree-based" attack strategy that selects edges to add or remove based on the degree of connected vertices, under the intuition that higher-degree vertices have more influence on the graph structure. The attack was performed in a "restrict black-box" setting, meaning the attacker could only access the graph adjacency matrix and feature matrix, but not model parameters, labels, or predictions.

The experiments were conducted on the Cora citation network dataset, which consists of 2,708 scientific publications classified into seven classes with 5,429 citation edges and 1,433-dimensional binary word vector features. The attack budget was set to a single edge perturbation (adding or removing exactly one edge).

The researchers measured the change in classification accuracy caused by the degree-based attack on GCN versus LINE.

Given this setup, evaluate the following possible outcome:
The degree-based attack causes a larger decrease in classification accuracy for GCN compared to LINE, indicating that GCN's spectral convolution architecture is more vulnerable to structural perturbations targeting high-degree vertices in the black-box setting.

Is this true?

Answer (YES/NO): NO